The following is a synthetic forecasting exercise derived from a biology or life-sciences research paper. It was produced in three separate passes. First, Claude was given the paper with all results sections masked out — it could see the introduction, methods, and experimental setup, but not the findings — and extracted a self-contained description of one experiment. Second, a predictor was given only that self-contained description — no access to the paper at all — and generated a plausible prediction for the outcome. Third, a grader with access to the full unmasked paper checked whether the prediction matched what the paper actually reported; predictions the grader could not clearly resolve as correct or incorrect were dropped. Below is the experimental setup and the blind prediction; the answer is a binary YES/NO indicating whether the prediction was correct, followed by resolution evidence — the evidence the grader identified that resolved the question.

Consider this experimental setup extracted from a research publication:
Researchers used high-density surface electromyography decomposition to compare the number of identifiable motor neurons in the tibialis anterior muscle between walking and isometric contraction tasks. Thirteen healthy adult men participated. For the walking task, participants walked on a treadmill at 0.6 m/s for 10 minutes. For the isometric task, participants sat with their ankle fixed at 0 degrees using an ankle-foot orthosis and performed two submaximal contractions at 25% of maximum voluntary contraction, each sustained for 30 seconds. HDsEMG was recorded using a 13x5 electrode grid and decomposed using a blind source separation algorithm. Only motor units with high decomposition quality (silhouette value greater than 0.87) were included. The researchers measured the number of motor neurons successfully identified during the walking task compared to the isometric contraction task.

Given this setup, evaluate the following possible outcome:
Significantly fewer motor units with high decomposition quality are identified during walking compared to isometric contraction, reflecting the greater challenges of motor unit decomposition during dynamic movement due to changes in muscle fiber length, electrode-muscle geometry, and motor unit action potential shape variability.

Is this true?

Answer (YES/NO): YES